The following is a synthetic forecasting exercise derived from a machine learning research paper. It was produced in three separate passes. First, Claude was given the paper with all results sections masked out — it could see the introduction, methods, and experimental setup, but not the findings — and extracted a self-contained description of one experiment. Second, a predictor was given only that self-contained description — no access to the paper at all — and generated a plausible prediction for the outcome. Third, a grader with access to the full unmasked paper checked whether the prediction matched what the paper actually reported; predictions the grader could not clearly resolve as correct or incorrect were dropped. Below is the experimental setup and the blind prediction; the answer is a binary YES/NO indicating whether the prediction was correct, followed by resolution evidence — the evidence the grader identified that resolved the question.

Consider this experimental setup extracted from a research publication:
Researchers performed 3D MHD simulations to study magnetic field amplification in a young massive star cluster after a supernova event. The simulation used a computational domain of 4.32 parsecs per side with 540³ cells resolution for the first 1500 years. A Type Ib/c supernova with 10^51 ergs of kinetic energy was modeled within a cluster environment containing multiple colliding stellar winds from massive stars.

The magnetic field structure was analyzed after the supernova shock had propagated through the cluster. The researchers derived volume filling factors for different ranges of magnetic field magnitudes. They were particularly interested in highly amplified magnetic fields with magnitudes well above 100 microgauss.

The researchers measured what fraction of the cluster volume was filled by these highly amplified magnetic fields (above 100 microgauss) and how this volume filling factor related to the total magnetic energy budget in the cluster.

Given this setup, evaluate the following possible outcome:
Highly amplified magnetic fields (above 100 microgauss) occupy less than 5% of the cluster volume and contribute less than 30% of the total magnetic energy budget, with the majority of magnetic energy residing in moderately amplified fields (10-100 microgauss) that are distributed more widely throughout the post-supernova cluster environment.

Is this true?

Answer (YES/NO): NO